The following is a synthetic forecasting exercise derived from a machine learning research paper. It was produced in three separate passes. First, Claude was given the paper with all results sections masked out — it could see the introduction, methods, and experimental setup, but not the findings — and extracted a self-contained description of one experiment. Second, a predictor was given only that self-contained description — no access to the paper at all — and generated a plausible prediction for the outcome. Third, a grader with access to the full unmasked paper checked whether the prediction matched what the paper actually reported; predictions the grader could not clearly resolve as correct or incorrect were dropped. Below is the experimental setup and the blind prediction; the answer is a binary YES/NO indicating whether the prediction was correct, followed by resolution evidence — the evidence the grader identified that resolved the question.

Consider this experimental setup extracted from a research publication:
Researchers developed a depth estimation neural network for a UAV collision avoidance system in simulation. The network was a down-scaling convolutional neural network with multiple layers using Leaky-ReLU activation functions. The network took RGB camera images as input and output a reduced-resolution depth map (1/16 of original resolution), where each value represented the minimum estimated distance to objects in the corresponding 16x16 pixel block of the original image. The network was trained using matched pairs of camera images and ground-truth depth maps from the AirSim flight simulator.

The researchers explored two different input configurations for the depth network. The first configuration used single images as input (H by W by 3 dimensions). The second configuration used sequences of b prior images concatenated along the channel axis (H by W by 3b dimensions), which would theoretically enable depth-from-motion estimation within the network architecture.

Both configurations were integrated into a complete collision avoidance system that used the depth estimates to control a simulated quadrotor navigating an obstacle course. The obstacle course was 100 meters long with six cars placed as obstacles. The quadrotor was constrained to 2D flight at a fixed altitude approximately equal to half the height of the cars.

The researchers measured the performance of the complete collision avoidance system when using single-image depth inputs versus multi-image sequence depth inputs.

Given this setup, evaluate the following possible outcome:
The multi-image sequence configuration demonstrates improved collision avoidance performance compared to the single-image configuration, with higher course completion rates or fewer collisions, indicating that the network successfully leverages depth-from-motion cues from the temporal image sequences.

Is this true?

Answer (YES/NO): NO